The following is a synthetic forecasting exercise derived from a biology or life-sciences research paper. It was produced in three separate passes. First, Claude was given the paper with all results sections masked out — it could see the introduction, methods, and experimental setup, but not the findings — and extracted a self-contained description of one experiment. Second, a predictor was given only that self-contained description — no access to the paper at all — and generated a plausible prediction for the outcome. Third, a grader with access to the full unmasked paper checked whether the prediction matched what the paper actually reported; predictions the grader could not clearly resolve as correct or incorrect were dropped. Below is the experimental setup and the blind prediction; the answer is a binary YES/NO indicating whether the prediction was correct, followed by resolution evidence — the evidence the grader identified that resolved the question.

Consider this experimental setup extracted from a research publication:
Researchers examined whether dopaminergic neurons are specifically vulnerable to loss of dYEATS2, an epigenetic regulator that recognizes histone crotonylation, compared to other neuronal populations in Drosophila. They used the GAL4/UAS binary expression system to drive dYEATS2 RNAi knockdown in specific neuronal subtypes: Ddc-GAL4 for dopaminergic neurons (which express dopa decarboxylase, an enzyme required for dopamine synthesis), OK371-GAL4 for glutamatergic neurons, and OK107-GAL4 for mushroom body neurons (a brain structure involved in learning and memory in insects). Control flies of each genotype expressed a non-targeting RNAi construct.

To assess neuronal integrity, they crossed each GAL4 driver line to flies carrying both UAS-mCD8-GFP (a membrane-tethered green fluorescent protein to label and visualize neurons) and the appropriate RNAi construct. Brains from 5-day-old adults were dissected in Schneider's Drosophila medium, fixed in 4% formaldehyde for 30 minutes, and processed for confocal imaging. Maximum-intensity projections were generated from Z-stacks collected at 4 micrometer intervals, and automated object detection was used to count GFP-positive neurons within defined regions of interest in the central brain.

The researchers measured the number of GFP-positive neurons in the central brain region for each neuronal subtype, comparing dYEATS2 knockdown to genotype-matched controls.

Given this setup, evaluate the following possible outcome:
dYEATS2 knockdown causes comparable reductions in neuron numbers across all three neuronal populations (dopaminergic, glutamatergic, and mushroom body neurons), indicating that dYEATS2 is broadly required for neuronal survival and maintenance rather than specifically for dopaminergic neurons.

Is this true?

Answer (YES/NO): NO